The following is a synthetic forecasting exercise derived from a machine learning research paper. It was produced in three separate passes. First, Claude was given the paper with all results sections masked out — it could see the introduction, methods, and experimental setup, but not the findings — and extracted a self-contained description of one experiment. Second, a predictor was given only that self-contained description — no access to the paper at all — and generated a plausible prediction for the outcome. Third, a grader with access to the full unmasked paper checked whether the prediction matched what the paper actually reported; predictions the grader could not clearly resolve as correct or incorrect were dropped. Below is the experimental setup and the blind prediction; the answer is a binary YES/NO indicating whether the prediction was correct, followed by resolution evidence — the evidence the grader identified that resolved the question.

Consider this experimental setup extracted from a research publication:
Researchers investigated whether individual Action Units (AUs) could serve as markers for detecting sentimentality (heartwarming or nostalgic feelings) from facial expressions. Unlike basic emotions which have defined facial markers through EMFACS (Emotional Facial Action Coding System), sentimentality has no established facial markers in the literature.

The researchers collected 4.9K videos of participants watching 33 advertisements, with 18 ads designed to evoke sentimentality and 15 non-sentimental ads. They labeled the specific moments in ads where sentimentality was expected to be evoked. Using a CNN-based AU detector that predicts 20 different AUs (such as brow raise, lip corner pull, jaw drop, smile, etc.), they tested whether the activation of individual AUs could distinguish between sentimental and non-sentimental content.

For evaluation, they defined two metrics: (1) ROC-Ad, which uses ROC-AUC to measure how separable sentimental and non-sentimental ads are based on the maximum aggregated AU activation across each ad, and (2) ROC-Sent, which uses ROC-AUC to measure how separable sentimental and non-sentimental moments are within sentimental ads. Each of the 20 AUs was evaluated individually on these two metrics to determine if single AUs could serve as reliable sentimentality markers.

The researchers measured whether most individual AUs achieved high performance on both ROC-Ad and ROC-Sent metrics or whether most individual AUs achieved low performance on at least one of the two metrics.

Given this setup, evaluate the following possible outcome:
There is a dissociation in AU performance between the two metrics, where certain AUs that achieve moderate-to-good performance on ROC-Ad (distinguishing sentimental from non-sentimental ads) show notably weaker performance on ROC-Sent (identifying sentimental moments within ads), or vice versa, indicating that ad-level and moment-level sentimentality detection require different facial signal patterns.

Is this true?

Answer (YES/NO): YES